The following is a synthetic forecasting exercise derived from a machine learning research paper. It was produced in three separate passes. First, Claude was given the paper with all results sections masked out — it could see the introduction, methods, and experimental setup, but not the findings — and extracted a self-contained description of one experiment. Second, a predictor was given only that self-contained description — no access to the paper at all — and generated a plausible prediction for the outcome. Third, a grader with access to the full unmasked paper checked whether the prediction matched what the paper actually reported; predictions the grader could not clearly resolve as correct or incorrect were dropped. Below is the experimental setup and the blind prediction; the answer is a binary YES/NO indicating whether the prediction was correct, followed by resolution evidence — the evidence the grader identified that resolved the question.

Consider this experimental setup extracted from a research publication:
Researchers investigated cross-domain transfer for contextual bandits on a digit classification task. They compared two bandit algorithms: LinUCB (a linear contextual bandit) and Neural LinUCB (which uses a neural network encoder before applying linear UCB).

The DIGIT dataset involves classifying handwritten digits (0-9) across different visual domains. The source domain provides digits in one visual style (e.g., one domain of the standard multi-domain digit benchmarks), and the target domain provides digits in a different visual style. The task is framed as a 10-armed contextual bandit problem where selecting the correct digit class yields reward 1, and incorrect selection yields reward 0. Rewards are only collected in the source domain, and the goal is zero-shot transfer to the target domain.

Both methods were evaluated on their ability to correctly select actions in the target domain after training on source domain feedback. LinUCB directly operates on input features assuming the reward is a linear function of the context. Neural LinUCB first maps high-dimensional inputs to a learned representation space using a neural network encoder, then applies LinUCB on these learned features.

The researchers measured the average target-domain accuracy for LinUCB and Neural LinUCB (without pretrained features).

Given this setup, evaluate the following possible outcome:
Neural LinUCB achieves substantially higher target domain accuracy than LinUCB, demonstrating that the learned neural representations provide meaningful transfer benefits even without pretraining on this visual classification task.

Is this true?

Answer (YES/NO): NO